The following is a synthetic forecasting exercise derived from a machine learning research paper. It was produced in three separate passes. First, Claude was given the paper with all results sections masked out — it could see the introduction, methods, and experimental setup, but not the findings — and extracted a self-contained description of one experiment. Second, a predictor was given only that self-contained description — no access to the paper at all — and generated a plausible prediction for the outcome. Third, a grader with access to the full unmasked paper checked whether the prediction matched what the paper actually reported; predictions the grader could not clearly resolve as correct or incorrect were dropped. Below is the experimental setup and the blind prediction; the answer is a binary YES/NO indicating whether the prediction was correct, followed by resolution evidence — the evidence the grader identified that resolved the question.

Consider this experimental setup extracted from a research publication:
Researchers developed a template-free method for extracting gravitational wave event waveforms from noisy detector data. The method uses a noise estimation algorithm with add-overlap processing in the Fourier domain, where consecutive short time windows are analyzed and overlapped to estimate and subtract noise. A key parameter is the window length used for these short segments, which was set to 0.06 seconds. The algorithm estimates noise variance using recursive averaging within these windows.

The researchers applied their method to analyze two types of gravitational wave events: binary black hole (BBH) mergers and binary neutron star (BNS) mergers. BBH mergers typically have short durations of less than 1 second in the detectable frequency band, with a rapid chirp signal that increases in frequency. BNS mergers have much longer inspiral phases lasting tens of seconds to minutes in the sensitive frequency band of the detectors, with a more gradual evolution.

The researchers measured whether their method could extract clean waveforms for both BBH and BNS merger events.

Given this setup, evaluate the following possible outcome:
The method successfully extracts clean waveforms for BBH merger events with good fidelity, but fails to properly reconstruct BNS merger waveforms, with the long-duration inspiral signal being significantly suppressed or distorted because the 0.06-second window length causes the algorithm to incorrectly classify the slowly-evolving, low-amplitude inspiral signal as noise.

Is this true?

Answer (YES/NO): YES